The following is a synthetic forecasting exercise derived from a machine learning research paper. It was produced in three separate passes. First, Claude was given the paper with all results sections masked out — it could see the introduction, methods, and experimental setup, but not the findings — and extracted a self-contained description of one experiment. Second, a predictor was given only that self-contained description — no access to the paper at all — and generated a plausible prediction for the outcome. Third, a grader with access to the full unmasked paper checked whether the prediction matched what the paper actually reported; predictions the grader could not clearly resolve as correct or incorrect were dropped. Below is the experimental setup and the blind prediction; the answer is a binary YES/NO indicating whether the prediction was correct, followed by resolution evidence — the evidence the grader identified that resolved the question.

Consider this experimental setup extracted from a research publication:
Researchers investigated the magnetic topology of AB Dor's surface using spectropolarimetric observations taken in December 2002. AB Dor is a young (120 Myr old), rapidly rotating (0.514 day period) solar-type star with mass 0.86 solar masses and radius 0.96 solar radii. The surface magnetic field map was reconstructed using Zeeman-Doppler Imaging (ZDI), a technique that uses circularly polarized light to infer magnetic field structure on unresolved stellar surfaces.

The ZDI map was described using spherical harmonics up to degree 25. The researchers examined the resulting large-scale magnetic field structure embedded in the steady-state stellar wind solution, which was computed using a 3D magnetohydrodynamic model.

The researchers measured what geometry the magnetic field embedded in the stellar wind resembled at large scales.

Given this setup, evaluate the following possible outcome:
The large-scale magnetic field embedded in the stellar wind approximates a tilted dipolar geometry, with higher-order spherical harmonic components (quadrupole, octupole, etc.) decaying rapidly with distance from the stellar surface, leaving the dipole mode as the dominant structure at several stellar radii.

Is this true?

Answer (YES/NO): YES